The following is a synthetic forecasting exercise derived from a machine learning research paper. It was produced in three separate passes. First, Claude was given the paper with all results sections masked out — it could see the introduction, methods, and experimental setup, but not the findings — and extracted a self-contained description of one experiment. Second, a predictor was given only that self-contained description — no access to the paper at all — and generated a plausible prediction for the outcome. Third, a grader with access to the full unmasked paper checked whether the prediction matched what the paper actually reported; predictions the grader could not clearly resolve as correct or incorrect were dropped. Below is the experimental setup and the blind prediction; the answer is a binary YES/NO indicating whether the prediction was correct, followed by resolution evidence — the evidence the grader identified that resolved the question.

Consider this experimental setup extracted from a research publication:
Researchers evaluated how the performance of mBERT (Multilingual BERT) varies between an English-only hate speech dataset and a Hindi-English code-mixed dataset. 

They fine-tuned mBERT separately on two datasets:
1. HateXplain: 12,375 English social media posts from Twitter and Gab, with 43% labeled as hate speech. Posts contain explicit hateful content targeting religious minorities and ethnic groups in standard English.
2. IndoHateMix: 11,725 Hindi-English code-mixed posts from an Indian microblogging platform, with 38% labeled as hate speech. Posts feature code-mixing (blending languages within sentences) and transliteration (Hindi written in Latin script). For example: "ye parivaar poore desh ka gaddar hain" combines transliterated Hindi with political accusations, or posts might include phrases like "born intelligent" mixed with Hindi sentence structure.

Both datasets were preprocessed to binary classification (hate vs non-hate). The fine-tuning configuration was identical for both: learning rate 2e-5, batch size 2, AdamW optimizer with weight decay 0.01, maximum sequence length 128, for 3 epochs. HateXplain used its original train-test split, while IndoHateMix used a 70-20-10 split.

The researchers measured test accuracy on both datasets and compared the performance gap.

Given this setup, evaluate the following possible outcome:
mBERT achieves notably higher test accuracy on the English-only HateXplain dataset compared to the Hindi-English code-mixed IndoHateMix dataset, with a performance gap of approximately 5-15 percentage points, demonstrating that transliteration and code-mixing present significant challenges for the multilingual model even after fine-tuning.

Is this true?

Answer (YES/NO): YES